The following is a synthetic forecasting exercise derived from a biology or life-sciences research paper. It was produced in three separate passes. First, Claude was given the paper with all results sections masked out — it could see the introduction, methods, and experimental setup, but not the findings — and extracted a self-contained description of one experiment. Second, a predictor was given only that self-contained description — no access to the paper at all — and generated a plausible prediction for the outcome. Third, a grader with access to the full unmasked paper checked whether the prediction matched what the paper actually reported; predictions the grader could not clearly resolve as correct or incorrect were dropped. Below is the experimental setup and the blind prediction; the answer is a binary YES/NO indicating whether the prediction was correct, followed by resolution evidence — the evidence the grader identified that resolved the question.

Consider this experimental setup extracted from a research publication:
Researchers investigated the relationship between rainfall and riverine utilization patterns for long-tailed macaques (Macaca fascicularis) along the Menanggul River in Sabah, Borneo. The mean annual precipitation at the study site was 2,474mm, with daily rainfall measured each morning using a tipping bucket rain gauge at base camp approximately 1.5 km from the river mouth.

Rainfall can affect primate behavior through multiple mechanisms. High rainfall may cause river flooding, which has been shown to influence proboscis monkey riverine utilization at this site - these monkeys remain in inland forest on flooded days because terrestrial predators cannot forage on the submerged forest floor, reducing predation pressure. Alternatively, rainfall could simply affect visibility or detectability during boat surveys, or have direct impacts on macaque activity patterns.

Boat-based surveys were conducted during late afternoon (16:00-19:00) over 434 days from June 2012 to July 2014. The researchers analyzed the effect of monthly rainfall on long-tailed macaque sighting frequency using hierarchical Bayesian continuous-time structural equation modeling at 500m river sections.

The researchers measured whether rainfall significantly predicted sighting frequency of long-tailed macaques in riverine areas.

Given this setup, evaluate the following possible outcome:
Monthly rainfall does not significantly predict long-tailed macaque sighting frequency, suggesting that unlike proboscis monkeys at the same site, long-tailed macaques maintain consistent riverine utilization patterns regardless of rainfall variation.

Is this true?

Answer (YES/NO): YES